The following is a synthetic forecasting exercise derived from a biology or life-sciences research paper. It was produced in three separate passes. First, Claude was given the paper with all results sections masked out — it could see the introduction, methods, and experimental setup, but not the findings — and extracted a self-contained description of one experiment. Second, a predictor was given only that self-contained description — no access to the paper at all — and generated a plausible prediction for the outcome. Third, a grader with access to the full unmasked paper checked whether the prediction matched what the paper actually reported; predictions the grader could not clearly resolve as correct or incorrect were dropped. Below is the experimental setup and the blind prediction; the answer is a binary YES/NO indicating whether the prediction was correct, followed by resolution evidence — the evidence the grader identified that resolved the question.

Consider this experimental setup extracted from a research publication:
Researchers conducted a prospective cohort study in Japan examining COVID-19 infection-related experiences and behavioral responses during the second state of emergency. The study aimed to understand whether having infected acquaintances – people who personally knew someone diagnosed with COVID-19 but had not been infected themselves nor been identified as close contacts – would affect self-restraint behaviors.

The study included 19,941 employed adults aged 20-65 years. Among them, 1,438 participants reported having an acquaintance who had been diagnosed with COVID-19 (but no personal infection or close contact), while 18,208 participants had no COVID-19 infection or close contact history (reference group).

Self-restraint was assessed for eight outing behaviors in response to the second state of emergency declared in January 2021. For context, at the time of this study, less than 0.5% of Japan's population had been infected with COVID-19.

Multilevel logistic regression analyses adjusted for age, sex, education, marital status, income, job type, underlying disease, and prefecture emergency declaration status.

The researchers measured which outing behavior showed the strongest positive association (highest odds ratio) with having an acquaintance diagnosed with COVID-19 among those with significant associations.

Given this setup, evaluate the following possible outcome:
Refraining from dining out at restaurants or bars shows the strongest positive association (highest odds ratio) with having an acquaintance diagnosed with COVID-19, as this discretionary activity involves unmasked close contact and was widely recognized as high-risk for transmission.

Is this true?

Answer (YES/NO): NO